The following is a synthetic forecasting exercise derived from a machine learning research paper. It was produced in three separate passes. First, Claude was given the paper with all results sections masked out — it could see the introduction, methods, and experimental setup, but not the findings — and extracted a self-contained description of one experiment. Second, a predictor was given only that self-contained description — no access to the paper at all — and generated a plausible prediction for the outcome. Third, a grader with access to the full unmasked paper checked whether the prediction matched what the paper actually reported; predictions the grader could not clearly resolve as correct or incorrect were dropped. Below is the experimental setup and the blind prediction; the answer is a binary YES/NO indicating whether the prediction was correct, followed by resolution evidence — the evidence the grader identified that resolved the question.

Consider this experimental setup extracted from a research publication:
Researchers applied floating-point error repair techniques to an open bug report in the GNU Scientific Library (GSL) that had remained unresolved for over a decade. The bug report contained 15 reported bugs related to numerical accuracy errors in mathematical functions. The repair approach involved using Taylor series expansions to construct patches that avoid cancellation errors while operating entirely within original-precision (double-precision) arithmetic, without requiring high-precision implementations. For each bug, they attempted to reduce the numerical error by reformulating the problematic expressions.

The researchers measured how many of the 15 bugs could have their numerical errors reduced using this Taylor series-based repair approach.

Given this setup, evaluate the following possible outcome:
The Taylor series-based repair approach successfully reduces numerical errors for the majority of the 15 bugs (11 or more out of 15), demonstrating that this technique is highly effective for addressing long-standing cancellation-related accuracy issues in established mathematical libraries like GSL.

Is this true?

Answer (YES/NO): NO